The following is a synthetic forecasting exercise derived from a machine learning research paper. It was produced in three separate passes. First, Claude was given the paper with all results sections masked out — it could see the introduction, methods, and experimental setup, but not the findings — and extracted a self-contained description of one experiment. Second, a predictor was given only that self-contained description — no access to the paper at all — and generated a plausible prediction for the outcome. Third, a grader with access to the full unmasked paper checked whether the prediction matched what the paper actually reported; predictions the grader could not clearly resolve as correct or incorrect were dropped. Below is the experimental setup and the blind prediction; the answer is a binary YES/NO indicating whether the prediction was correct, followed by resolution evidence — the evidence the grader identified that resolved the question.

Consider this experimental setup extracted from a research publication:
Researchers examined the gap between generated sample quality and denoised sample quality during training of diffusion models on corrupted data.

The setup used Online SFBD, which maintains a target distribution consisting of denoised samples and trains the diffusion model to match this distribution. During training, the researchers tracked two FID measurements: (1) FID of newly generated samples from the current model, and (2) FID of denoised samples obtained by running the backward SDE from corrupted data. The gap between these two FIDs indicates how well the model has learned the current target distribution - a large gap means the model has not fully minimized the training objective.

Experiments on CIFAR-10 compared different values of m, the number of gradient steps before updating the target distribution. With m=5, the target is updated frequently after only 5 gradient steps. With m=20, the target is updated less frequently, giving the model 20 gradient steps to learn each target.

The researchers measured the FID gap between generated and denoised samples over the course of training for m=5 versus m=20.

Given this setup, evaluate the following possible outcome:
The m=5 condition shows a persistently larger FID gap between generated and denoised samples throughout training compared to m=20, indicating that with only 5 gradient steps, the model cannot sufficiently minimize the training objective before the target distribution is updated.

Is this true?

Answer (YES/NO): NO